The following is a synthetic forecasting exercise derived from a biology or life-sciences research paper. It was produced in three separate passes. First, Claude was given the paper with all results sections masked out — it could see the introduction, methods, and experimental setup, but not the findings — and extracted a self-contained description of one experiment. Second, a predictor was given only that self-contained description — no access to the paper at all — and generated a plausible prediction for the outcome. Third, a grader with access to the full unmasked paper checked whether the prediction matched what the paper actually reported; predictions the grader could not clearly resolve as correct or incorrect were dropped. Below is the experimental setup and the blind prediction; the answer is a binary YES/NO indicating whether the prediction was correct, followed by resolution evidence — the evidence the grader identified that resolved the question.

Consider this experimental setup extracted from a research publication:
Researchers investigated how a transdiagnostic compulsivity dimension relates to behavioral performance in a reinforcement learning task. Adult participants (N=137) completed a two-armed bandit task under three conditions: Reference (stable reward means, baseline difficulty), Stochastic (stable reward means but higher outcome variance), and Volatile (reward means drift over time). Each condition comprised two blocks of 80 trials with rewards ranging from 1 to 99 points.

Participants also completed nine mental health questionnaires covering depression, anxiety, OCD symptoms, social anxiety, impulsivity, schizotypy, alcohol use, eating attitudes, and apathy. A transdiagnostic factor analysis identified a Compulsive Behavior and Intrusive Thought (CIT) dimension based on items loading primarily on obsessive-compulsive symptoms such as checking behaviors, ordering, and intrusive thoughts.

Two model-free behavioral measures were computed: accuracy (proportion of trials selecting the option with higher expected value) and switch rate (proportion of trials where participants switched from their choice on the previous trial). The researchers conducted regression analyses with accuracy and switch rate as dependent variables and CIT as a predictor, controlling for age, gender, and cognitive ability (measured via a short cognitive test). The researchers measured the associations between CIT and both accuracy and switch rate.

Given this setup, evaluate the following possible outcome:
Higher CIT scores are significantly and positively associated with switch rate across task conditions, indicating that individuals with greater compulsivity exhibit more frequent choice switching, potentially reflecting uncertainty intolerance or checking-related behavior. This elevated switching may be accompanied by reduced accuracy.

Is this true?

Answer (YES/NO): YES